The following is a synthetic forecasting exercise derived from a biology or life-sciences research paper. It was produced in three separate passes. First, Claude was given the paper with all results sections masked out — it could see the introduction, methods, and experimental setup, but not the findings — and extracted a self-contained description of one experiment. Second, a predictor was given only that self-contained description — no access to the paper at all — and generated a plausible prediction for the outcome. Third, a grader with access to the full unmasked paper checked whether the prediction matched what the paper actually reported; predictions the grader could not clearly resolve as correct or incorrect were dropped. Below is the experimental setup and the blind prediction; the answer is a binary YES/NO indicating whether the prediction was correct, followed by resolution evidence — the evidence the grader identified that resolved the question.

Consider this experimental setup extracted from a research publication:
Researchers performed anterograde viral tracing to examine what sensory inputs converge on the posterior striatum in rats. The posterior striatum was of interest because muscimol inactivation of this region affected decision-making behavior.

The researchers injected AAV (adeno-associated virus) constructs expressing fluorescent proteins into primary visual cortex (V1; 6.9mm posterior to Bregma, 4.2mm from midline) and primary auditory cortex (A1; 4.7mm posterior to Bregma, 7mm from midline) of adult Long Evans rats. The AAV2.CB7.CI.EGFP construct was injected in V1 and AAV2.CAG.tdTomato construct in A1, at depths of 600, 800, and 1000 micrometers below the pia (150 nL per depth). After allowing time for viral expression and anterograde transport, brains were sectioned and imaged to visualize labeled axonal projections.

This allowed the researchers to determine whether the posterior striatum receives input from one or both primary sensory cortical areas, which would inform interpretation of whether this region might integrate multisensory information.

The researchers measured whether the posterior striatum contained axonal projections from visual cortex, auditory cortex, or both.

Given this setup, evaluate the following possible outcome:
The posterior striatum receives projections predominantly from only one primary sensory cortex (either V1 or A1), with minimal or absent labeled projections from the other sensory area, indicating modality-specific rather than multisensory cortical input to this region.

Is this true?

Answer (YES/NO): NO